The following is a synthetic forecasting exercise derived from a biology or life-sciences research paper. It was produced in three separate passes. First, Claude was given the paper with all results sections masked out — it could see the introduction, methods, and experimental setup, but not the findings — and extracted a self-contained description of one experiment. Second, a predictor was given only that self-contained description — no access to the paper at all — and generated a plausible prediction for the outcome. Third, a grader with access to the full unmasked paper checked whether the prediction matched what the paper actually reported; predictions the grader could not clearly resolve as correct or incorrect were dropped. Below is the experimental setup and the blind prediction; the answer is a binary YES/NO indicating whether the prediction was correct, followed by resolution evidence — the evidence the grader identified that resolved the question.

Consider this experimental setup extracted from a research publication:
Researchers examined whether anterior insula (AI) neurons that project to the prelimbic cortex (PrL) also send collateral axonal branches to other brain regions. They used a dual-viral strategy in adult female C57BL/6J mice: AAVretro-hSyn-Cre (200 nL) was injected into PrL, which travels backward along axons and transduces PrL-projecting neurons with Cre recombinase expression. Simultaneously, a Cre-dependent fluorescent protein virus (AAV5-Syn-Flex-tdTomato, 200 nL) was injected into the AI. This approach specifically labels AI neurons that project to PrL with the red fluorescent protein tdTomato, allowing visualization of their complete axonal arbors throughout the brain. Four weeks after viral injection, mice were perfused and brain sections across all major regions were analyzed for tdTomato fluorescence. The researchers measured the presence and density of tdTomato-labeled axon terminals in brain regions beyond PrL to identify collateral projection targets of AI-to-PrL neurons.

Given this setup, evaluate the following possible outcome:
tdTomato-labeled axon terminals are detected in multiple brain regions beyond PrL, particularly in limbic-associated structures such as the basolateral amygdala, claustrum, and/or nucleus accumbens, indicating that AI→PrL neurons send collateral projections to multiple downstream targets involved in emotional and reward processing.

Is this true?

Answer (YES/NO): NO